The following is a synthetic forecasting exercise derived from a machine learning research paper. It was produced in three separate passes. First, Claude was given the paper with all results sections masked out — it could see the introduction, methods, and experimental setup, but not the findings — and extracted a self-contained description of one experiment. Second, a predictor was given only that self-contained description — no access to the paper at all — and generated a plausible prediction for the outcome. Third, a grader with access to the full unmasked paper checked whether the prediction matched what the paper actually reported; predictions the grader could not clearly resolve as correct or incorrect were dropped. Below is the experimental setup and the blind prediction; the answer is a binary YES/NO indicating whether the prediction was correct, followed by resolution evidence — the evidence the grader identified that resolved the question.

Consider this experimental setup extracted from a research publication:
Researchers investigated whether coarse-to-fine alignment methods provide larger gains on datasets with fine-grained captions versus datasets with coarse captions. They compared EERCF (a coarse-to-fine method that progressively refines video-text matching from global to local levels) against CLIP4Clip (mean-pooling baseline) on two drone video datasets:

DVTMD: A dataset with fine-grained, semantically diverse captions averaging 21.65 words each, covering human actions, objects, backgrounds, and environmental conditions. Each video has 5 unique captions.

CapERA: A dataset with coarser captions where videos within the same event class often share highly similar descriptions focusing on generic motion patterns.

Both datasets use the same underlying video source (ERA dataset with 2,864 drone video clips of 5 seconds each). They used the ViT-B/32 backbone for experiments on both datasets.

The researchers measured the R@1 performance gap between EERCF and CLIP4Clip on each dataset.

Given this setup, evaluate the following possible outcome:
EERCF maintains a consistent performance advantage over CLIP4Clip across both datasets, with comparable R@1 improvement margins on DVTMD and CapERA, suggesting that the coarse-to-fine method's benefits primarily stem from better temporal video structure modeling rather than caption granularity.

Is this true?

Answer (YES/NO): NO